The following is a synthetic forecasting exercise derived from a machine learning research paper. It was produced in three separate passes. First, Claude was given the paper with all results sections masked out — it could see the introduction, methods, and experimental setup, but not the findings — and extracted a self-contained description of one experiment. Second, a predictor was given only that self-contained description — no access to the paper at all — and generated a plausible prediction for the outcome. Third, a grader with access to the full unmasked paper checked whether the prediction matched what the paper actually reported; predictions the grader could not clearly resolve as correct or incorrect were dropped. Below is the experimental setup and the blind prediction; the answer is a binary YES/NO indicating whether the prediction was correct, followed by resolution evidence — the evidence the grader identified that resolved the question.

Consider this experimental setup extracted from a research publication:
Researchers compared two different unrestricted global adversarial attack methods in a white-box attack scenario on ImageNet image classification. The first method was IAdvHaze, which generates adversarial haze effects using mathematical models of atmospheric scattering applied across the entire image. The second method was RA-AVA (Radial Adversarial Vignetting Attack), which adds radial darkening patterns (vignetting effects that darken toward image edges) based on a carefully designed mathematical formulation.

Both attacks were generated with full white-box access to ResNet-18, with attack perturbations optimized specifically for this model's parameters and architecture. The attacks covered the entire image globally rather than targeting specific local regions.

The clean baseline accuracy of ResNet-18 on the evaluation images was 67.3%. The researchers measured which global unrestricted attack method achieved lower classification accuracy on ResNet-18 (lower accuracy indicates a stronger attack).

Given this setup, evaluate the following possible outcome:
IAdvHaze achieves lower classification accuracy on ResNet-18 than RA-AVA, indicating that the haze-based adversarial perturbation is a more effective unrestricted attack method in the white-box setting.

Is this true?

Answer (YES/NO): NO